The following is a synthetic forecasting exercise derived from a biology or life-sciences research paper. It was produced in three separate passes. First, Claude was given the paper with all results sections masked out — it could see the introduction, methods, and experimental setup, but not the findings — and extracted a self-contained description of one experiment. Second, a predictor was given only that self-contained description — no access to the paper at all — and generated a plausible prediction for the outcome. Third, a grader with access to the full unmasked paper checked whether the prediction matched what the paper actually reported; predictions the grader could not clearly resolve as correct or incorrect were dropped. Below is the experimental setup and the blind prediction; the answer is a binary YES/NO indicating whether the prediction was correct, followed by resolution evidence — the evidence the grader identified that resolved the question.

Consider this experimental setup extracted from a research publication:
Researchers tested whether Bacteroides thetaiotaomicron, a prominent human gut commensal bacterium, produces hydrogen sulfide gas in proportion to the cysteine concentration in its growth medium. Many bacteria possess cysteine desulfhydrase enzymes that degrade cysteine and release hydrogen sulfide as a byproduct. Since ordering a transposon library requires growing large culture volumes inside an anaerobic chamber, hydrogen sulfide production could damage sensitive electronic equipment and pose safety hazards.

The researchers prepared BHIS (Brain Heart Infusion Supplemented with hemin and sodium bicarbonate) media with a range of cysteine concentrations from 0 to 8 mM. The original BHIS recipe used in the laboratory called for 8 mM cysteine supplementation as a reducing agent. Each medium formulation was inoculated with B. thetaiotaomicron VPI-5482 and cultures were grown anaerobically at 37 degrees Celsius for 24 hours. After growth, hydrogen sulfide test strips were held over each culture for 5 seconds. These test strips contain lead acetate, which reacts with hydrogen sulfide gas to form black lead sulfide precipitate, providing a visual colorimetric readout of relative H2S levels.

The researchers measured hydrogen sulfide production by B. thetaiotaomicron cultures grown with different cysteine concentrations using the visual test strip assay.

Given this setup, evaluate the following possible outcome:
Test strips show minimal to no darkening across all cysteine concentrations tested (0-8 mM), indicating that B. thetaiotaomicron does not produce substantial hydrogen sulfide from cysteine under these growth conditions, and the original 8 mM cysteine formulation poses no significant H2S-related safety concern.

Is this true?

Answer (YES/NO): NO